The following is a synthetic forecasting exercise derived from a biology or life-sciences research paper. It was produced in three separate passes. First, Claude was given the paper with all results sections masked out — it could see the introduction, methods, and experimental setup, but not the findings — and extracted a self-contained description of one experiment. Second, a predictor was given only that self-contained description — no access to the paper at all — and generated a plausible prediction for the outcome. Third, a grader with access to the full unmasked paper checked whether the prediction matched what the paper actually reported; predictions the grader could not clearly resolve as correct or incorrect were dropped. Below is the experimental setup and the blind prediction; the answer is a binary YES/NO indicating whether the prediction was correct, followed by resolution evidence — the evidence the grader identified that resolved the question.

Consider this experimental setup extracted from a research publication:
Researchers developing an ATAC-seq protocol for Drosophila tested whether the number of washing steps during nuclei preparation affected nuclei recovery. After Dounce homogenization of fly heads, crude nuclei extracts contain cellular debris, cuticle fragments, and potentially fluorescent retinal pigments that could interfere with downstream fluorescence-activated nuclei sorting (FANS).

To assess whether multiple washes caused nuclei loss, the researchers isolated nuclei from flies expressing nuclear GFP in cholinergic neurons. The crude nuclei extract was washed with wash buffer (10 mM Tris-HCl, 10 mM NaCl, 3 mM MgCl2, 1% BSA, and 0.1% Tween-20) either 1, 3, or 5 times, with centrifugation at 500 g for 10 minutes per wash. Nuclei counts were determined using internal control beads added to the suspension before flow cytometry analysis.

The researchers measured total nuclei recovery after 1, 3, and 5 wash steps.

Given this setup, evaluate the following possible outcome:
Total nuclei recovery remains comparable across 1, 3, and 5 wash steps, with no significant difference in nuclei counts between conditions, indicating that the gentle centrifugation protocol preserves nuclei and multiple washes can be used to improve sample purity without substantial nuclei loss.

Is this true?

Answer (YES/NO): YES